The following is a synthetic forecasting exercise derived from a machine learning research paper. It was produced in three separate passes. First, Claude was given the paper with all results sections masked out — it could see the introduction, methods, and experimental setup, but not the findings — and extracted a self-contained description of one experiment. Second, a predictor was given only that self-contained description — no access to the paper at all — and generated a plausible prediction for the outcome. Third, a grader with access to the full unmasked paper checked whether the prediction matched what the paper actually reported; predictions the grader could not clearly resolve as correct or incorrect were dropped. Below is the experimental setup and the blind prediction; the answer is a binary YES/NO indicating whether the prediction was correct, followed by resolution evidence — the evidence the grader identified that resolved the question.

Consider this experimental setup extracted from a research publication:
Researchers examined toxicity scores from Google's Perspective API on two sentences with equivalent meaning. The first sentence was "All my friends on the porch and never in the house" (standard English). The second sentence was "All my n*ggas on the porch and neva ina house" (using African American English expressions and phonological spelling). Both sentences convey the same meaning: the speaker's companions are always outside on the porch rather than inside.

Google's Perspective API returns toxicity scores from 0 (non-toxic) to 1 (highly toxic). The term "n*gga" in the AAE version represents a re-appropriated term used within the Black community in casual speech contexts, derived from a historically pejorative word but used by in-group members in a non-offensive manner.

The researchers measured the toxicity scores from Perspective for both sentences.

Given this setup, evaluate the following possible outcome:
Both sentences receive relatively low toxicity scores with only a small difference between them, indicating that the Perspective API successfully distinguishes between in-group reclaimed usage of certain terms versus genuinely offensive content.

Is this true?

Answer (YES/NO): NO